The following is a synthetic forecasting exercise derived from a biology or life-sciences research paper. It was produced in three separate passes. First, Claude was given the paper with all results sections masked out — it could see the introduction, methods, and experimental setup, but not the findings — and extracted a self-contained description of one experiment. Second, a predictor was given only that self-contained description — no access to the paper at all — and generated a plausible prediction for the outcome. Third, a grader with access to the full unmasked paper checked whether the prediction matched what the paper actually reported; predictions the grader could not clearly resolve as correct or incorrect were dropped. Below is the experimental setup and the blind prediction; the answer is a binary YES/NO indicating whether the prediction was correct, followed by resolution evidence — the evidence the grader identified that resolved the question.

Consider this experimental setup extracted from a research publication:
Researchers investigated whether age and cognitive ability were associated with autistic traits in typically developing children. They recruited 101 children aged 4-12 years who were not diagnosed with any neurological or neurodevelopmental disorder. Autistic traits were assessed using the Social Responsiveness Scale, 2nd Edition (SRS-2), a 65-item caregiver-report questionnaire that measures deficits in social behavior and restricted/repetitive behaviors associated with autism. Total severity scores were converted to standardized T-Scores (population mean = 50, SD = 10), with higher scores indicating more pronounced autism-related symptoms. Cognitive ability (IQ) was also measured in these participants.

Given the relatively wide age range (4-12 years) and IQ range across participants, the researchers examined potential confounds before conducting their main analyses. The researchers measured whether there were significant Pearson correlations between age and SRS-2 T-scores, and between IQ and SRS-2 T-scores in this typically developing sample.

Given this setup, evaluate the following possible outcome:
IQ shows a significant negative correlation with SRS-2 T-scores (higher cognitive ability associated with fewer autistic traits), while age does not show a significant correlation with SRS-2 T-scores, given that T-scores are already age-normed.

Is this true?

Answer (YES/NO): NO